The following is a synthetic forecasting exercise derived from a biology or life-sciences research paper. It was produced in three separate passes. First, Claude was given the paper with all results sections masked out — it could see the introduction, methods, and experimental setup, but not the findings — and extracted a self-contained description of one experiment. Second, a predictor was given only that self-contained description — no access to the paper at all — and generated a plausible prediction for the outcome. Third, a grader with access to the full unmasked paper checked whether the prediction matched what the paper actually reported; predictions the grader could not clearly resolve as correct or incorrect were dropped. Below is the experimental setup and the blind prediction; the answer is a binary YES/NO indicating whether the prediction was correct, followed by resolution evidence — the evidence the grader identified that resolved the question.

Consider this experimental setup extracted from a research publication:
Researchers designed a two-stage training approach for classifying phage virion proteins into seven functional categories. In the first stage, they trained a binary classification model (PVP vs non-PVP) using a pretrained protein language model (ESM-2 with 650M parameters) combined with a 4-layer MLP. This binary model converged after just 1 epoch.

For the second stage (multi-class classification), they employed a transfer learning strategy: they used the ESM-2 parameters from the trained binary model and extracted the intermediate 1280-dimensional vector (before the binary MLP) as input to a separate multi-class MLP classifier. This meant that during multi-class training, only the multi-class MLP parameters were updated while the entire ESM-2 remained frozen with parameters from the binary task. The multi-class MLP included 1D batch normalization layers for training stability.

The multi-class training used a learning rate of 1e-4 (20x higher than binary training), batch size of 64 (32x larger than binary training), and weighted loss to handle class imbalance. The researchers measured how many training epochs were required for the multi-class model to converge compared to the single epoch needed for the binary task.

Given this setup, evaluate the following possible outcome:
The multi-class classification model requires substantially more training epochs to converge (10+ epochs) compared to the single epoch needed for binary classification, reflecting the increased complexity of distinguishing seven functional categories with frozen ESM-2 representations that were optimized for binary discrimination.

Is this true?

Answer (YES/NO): YES